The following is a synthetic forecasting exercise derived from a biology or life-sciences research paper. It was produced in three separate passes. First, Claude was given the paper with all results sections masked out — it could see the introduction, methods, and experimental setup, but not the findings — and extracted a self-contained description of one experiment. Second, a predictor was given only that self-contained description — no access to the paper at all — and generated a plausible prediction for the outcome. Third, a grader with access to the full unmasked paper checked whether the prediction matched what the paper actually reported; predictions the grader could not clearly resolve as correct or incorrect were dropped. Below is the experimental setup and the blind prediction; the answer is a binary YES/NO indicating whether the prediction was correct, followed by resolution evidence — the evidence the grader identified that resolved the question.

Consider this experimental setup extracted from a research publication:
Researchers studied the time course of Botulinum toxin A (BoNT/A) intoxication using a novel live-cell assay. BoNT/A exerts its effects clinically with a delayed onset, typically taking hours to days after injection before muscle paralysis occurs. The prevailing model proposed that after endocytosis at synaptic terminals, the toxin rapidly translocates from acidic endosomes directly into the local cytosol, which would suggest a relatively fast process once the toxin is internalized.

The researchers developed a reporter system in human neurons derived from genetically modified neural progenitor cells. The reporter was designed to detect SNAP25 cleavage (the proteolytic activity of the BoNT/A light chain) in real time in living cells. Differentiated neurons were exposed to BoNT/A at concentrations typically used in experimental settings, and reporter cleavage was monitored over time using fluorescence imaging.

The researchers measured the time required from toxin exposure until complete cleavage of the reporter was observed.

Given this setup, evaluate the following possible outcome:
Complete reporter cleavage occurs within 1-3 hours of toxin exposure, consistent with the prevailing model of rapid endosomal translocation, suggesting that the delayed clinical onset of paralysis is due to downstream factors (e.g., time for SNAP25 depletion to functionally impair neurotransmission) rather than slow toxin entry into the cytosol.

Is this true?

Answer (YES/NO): NO